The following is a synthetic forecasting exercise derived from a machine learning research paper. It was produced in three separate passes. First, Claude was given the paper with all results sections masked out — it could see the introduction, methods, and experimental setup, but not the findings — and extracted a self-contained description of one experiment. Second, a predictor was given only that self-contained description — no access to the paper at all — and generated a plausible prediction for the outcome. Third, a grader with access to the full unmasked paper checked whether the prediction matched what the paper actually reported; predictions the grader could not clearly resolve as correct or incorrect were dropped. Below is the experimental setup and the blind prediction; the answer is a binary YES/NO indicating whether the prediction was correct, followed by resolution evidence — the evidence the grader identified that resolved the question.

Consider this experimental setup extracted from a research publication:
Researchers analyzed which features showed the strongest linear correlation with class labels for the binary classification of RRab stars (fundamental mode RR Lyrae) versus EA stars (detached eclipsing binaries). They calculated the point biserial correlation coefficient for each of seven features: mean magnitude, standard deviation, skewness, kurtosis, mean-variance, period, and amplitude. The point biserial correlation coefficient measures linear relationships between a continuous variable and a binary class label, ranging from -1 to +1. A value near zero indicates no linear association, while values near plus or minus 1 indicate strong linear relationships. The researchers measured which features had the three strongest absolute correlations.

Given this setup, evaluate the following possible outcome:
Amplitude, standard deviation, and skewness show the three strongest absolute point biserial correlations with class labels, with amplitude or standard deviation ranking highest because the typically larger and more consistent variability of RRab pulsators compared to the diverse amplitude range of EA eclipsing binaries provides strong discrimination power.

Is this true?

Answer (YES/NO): NO